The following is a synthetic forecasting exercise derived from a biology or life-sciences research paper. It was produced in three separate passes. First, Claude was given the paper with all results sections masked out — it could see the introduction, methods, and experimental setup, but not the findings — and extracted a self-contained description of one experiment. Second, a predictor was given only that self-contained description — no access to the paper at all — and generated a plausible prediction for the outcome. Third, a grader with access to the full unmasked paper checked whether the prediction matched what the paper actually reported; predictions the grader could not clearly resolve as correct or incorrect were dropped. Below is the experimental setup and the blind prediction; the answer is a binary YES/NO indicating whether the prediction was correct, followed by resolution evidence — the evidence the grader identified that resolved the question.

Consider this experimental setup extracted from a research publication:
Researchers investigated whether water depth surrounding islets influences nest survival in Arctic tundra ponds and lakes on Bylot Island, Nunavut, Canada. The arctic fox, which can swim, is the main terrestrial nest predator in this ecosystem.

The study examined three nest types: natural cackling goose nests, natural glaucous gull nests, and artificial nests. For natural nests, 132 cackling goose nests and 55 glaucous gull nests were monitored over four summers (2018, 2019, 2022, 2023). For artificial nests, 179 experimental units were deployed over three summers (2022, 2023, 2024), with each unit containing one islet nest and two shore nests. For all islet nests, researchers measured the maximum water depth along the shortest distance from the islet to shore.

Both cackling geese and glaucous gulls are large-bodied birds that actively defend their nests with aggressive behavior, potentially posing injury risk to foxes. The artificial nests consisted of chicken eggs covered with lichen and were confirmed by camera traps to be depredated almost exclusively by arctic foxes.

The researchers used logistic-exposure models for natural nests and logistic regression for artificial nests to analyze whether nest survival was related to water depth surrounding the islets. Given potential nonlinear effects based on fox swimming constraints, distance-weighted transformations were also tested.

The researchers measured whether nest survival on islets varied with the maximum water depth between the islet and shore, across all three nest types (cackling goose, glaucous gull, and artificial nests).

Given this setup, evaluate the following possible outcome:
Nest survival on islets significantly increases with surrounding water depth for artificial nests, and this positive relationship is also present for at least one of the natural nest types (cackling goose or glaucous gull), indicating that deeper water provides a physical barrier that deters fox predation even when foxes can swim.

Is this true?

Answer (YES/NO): NO